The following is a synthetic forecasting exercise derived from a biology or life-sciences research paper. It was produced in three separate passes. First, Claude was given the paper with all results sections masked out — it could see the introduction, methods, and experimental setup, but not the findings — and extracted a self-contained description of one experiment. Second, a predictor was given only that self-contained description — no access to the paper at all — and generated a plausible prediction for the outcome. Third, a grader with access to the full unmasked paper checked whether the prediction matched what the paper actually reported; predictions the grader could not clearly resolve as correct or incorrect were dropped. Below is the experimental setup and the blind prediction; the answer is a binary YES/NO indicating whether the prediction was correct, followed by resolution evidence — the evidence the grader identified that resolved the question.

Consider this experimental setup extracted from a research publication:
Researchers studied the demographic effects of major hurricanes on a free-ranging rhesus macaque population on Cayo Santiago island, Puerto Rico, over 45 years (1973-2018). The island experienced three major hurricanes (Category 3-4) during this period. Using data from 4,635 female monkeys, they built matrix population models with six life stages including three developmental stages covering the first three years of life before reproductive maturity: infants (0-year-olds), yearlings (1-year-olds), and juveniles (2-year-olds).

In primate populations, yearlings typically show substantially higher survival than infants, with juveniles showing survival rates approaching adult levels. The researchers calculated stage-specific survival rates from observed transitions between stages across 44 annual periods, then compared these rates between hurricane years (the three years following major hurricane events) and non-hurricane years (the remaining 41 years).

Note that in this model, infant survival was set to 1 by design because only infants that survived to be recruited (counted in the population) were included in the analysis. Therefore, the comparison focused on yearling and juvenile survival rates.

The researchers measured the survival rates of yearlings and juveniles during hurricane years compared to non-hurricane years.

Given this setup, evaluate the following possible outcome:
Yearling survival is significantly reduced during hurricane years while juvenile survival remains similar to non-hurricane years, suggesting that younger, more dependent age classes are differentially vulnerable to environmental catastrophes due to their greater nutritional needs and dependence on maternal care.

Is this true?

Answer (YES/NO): NO